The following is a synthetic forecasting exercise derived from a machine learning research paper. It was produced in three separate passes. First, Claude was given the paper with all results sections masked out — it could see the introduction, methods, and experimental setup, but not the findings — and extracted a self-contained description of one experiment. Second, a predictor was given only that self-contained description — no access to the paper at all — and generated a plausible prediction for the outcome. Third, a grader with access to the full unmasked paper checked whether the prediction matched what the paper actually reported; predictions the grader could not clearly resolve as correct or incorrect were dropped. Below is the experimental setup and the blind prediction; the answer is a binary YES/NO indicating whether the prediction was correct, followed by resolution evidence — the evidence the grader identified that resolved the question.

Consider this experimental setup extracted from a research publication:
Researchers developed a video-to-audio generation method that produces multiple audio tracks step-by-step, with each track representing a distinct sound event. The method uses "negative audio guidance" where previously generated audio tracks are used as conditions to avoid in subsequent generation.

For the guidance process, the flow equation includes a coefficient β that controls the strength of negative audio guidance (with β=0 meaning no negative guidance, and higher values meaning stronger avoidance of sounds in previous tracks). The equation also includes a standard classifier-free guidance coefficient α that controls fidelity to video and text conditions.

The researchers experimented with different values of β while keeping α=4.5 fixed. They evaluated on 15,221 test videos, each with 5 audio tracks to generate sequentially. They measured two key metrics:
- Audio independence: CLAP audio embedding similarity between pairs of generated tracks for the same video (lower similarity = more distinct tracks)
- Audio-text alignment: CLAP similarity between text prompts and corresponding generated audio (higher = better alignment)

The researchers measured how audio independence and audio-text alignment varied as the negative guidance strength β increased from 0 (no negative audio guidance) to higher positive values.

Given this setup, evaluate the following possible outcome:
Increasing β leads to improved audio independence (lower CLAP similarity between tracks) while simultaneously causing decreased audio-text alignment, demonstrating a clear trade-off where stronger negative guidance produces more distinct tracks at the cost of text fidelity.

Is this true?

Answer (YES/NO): NO